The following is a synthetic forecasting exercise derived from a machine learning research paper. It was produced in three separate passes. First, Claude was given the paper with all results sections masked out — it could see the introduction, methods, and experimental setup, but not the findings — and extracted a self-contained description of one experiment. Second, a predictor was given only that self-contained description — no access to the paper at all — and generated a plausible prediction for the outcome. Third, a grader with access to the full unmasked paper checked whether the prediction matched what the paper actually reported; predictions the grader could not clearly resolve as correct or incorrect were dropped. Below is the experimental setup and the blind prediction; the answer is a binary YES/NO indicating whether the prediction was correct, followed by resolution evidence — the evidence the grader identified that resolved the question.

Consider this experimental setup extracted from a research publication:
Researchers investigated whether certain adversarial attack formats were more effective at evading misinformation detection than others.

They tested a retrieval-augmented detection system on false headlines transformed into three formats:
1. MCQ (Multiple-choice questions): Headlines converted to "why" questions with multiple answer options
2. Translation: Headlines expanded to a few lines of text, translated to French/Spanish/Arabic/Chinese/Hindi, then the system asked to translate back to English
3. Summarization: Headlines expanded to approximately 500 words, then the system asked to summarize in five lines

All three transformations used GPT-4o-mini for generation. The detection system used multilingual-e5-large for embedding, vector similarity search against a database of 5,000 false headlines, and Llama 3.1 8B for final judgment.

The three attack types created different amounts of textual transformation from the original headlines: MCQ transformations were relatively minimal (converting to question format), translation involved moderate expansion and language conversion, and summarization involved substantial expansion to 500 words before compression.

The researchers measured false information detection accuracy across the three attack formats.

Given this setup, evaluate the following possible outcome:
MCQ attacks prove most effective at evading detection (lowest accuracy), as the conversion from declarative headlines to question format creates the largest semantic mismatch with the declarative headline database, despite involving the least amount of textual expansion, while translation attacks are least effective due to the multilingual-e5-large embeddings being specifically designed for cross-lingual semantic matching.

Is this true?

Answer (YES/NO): NO